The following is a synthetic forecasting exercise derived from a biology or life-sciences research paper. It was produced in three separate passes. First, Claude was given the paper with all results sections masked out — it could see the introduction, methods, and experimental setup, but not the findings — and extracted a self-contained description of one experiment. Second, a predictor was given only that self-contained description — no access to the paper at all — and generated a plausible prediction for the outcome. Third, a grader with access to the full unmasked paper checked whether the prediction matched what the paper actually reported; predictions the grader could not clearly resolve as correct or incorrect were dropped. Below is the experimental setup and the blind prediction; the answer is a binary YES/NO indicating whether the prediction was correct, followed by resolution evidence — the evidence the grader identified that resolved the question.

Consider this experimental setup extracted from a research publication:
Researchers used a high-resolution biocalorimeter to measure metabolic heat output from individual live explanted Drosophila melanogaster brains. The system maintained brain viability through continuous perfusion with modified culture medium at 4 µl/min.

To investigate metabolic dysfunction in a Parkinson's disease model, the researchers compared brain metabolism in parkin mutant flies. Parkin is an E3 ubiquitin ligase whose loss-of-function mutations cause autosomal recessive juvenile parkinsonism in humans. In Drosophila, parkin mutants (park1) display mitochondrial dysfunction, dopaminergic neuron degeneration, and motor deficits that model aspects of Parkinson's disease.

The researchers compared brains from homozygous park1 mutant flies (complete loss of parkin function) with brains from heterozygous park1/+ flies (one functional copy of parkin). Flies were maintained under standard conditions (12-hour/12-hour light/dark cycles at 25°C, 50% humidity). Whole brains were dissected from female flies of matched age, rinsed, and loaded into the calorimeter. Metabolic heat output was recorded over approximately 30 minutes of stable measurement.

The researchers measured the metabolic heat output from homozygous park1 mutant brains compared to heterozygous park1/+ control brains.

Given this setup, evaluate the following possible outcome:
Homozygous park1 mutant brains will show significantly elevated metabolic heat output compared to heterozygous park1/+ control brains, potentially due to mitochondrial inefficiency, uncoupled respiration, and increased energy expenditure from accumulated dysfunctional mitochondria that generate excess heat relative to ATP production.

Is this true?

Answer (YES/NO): NO